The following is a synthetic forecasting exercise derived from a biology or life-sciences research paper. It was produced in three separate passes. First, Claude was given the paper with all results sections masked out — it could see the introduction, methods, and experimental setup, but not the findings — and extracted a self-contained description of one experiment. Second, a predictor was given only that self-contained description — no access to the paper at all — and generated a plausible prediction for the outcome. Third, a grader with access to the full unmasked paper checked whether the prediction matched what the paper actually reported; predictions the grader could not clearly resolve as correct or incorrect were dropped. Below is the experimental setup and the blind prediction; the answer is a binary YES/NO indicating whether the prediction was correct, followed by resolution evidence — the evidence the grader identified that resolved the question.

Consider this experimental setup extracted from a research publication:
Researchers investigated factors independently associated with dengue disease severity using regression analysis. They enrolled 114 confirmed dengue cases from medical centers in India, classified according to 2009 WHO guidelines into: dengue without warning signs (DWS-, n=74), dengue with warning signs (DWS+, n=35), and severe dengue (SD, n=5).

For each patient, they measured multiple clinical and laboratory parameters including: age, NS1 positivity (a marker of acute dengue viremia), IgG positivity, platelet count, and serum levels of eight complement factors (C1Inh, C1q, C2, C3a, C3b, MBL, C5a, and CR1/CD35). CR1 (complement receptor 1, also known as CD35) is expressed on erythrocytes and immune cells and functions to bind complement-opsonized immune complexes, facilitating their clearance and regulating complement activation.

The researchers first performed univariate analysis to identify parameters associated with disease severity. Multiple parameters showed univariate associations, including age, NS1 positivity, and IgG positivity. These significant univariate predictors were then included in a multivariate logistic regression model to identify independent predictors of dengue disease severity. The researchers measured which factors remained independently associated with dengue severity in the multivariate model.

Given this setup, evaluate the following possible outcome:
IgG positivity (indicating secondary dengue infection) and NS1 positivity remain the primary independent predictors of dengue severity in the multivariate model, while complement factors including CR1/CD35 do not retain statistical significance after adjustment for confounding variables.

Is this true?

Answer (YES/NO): NO